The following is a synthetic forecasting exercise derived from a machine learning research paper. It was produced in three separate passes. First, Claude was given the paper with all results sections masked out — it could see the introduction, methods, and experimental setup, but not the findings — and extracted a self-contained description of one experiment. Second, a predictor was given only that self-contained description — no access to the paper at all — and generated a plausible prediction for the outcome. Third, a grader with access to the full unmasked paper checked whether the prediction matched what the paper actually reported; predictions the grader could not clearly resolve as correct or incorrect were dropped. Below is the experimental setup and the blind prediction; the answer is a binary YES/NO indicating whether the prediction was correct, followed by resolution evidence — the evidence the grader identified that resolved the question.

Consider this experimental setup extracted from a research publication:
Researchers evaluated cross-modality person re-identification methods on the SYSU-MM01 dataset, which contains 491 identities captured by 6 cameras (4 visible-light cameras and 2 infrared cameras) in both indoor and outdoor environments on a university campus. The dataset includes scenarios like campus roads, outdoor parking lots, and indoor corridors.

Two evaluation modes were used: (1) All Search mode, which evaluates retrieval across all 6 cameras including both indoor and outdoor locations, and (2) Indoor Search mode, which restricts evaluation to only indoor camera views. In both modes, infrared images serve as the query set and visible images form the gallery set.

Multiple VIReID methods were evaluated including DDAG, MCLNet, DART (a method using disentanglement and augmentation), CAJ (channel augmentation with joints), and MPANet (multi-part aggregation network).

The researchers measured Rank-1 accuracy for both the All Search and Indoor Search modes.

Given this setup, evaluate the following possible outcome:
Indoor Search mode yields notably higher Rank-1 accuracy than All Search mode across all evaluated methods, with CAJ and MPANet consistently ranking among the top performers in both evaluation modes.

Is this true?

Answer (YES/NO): YES